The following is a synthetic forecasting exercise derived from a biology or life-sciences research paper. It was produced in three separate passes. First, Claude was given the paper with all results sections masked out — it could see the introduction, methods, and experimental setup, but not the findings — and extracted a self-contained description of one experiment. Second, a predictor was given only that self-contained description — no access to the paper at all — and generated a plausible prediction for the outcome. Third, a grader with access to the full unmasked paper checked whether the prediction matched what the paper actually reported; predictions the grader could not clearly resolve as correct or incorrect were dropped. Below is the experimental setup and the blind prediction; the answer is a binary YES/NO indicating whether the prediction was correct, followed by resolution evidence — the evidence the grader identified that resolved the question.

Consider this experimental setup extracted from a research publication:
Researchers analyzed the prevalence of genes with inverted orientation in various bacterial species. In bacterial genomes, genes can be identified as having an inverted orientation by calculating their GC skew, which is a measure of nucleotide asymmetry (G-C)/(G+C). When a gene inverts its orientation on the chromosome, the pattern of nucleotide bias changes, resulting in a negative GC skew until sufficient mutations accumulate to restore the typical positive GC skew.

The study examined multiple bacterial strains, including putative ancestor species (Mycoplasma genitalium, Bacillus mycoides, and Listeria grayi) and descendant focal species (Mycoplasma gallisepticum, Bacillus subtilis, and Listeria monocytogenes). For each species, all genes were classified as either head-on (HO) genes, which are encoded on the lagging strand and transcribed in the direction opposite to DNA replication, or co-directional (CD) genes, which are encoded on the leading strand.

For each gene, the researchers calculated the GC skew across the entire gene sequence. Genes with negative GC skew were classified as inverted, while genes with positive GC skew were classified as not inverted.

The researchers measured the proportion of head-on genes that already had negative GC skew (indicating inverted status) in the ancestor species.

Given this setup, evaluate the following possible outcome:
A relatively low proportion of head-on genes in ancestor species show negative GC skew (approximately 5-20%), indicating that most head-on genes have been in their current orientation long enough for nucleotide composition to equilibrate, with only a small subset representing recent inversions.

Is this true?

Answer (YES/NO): NO